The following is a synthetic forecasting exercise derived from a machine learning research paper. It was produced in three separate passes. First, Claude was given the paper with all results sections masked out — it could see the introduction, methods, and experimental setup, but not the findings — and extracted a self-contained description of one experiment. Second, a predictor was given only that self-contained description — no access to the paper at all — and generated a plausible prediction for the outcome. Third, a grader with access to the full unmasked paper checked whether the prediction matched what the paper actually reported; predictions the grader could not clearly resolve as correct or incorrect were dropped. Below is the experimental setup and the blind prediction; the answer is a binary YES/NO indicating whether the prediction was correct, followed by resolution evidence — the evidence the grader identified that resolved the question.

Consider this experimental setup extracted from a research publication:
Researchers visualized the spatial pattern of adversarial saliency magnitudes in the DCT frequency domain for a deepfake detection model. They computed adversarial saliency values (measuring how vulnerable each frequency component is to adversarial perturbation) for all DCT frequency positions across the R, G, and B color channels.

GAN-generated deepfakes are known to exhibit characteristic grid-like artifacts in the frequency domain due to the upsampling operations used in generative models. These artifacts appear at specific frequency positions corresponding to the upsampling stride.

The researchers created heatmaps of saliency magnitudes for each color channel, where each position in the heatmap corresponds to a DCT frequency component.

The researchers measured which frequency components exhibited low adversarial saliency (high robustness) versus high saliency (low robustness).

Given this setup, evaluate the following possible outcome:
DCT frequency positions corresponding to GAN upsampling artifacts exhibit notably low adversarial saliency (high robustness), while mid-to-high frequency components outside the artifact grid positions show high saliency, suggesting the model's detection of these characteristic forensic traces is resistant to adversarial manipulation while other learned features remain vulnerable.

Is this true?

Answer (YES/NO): YES